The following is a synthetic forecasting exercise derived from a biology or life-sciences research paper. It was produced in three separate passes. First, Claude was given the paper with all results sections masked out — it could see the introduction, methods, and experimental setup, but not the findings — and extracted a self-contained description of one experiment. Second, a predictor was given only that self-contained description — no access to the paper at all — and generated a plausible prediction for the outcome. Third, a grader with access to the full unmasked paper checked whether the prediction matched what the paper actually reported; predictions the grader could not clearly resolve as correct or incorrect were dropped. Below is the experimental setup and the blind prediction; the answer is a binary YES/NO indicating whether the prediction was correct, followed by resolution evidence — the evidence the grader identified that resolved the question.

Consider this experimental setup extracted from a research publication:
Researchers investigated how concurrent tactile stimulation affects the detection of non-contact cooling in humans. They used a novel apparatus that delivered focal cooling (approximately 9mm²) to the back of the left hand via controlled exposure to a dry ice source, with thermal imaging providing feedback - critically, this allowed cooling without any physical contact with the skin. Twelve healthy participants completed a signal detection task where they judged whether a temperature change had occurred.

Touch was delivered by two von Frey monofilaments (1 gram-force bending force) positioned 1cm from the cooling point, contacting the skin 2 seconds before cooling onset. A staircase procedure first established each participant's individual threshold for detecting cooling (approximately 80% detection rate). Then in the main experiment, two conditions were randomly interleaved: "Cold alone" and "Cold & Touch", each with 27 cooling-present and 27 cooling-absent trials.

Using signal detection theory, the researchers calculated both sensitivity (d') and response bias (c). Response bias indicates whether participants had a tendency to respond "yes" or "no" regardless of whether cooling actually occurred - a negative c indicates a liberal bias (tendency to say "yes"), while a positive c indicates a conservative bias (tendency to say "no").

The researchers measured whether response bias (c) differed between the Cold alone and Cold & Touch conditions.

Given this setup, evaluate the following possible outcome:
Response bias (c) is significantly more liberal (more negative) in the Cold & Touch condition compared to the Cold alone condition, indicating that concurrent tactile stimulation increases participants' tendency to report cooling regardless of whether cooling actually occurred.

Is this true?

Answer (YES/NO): NO